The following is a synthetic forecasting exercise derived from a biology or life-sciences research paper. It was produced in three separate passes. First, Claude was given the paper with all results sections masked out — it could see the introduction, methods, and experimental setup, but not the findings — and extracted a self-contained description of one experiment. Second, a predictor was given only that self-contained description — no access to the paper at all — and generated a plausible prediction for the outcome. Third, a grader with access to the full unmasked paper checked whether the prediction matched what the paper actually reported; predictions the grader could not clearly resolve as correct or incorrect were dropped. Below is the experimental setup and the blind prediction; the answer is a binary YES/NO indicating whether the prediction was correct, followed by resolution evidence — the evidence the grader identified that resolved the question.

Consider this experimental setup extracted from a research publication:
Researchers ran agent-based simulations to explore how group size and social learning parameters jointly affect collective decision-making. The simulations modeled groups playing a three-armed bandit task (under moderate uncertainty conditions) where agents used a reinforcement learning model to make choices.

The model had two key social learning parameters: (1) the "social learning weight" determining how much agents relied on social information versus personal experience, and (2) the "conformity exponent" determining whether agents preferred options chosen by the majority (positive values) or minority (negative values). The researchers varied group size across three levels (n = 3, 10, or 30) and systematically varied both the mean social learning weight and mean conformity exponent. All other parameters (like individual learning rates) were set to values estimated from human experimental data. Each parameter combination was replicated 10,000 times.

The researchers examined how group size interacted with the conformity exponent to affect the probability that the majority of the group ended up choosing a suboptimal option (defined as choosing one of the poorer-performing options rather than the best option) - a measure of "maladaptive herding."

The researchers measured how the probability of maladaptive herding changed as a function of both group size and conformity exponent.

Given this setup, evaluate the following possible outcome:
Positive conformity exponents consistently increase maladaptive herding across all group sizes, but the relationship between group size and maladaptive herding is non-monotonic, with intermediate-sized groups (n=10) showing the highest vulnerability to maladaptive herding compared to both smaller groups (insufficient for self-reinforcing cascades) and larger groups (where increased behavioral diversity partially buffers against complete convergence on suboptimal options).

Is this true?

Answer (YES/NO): NO